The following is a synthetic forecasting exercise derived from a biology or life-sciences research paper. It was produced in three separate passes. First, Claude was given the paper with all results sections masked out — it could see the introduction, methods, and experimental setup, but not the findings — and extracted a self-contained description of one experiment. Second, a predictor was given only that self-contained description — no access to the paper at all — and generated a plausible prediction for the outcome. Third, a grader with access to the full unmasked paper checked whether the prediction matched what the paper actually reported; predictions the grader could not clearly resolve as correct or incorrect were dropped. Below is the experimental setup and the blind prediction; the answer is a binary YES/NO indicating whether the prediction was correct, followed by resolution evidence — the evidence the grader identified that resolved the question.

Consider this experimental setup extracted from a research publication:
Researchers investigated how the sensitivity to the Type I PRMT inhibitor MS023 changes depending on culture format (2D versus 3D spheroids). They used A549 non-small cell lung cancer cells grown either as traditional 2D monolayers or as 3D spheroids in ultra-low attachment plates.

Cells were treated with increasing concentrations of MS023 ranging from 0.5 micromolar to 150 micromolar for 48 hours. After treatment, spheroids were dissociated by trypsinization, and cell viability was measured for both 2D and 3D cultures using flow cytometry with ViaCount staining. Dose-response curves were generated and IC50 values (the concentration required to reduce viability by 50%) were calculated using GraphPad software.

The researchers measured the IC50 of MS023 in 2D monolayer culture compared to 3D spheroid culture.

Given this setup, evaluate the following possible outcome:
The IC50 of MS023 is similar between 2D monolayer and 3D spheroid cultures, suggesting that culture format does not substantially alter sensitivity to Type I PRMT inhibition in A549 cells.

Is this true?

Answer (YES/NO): NO